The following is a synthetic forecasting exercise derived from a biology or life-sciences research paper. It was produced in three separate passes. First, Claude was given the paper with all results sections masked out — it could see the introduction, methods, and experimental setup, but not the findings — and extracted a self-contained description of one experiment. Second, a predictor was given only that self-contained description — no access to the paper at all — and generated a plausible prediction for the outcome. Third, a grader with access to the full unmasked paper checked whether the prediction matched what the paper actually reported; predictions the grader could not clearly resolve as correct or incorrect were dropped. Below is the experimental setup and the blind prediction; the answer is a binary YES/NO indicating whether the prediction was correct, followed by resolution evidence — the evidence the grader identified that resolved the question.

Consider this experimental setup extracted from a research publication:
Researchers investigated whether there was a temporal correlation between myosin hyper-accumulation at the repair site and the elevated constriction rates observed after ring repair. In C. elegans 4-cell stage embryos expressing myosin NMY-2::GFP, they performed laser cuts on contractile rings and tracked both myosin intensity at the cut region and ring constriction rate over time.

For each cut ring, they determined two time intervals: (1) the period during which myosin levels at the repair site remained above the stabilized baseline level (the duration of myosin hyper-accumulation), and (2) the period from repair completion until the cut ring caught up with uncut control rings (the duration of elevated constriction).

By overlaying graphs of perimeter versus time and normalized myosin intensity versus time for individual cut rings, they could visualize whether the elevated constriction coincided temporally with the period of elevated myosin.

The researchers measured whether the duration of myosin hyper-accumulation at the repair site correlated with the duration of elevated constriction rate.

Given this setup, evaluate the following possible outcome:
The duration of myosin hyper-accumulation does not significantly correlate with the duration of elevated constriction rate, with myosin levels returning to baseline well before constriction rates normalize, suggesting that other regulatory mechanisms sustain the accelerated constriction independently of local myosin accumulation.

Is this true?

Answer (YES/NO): NO